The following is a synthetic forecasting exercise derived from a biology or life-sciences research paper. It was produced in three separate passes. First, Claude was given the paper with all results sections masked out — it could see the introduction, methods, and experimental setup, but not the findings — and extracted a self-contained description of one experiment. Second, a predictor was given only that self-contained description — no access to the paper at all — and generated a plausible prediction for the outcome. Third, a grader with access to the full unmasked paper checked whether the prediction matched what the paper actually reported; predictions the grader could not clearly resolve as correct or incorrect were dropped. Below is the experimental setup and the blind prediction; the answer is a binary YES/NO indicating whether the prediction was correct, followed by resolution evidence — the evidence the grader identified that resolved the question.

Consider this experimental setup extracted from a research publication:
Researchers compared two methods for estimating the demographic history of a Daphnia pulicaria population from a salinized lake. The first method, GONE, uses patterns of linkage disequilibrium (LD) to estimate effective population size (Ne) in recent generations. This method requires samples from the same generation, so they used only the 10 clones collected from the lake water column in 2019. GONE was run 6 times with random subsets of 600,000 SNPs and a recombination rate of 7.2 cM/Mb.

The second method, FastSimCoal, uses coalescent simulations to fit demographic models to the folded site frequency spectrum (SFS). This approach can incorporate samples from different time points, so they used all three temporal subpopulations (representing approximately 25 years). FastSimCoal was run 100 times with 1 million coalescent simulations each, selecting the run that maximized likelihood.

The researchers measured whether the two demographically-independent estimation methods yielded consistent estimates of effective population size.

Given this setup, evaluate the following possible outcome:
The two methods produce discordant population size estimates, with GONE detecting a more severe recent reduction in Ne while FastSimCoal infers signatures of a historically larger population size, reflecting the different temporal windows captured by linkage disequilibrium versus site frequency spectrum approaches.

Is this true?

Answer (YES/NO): NO